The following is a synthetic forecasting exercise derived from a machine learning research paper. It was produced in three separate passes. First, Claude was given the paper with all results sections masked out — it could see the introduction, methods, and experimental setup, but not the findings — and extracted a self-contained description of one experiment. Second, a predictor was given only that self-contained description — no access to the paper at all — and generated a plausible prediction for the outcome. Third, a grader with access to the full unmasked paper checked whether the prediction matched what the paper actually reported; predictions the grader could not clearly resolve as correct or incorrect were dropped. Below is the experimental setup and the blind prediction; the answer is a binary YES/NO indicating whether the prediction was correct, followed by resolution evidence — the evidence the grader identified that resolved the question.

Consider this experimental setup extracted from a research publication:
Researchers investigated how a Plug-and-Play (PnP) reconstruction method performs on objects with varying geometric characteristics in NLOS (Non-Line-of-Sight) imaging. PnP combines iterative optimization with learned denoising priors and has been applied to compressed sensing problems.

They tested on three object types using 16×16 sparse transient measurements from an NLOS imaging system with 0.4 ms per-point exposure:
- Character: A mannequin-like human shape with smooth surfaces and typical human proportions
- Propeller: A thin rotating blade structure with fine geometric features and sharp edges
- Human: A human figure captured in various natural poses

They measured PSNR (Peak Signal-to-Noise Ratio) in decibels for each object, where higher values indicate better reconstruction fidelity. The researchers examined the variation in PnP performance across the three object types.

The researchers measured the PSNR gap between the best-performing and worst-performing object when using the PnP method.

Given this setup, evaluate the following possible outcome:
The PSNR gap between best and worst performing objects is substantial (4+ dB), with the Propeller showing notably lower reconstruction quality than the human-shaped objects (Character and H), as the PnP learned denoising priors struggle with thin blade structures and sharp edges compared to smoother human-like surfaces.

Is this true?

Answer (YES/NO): YES